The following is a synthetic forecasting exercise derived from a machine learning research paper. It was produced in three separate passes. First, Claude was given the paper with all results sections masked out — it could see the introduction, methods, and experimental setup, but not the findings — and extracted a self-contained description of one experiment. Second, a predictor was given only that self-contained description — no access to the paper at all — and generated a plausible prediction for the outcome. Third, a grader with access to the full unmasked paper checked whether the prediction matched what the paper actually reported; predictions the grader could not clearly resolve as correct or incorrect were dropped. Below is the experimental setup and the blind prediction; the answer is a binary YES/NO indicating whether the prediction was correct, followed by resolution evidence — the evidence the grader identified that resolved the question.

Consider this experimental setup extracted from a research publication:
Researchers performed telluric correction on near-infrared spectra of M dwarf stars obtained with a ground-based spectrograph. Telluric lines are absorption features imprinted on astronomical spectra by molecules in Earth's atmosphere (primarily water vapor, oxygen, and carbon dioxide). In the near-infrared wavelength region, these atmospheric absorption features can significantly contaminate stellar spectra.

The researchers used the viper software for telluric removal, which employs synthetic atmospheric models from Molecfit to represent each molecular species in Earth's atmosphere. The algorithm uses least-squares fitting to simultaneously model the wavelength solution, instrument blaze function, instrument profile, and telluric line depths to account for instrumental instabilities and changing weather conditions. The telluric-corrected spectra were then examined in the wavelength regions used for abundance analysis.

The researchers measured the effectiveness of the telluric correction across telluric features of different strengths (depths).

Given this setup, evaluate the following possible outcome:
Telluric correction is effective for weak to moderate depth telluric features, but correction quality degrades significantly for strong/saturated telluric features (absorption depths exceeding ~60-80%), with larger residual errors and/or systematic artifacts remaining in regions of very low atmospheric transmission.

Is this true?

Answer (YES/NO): YES